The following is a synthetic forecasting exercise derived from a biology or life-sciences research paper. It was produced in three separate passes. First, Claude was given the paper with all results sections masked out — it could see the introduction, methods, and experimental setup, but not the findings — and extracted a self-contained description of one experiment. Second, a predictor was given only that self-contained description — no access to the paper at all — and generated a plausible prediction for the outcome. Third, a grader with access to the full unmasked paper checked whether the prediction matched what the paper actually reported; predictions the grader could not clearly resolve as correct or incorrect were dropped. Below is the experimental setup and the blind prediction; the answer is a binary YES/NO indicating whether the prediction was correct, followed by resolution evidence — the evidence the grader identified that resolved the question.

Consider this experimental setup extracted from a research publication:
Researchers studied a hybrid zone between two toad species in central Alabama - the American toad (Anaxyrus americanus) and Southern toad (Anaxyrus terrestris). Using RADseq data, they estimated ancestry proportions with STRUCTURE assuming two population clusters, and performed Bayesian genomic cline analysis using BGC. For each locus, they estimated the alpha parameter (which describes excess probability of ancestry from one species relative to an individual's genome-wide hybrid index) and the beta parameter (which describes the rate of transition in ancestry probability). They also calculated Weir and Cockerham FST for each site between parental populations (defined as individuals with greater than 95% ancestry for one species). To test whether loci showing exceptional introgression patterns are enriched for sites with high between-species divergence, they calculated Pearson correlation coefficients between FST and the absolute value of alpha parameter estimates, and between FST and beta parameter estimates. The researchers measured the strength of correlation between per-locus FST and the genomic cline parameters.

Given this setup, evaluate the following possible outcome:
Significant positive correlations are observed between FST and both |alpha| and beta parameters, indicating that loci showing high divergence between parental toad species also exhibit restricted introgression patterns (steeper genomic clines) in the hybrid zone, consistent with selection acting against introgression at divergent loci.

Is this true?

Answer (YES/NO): NO